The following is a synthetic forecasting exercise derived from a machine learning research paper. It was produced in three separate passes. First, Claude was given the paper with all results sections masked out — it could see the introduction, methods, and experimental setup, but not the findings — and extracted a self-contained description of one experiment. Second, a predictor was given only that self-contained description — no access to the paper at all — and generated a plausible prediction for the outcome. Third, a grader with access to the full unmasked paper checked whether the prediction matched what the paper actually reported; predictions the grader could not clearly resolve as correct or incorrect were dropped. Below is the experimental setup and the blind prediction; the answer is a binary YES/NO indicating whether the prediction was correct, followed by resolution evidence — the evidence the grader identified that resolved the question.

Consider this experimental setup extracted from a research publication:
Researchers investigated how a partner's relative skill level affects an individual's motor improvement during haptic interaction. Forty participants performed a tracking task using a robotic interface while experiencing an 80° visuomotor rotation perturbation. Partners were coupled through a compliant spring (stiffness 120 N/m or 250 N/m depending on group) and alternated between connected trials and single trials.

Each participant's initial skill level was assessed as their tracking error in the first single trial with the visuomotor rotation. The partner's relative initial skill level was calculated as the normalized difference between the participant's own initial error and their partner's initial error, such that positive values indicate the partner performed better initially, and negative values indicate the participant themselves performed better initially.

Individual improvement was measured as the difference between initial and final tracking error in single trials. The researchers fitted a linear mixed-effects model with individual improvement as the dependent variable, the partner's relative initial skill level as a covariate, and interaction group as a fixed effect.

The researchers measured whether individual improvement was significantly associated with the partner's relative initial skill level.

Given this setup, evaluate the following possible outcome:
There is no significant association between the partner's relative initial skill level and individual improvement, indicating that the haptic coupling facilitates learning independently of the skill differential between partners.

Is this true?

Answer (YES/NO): NO